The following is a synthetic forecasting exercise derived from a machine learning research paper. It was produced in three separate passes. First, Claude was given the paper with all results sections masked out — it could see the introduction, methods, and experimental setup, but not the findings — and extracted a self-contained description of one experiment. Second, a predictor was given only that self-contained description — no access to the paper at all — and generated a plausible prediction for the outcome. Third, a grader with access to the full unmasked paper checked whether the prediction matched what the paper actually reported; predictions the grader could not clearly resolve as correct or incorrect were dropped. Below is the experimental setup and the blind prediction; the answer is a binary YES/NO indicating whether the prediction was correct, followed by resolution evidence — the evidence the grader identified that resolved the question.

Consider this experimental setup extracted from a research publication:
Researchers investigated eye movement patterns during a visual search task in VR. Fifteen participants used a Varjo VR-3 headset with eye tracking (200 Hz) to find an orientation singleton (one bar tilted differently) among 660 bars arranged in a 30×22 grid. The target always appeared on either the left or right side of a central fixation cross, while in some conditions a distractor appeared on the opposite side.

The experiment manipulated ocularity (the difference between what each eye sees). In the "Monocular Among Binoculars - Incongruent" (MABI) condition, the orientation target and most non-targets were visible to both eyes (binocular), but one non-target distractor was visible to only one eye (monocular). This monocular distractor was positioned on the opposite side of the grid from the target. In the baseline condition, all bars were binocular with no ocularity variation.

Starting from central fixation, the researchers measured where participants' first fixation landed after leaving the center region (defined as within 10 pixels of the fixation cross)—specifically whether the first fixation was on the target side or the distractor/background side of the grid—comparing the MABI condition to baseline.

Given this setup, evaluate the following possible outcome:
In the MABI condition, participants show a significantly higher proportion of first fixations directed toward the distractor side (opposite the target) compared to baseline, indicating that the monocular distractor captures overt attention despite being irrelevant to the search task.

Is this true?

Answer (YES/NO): NO